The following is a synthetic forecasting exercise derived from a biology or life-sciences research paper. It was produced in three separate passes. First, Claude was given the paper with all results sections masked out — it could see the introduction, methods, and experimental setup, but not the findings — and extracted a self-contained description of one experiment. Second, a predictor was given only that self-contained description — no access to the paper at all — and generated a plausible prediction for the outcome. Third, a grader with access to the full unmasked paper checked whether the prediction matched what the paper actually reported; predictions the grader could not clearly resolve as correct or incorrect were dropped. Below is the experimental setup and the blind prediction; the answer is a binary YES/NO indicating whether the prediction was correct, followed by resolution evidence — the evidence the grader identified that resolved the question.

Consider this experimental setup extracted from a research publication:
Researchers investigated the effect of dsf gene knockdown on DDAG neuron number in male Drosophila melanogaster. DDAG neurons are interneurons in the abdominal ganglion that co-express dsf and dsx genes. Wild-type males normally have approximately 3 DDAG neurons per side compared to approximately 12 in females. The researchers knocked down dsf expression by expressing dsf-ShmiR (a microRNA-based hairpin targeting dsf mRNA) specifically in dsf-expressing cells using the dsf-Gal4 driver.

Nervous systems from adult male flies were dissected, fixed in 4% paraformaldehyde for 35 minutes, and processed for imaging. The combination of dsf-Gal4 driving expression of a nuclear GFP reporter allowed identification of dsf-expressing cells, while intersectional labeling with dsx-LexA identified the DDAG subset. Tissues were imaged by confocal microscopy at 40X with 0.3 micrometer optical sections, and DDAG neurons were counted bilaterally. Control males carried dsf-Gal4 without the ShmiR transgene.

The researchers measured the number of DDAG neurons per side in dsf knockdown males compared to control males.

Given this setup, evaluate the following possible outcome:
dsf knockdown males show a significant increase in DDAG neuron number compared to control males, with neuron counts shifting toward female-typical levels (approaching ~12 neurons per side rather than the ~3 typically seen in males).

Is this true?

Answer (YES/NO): NO